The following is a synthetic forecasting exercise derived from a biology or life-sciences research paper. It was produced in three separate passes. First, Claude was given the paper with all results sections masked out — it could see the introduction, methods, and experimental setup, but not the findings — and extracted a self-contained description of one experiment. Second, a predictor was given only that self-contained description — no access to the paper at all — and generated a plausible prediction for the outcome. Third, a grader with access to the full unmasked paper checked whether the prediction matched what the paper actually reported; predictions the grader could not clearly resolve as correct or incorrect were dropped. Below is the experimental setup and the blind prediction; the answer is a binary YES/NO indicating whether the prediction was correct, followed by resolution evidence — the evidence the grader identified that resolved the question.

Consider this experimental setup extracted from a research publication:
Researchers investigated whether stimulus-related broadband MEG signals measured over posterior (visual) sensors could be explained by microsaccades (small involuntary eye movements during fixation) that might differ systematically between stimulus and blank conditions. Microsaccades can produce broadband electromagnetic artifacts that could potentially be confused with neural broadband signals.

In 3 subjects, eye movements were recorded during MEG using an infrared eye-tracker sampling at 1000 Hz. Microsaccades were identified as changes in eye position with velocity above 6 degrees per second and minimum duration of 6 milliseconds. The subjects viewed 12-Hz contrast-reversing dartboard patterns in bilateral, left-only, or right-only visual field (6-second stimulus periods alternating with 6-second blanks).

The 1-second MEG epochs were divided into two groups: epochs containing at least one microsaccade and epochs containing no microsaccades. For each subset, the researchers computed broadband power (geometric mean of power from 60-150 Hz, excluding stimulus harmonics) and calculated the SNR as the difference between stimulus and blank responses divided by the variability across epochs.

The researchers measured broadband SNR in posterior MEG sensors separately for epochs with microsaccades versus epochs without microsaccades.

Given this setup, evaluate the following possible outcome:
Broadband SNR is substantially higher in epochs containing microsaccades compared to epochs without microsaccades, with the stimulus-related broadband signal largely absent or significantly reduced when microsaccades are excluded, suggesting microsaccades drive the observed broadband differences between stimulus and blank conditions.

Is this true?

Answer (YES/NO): NO